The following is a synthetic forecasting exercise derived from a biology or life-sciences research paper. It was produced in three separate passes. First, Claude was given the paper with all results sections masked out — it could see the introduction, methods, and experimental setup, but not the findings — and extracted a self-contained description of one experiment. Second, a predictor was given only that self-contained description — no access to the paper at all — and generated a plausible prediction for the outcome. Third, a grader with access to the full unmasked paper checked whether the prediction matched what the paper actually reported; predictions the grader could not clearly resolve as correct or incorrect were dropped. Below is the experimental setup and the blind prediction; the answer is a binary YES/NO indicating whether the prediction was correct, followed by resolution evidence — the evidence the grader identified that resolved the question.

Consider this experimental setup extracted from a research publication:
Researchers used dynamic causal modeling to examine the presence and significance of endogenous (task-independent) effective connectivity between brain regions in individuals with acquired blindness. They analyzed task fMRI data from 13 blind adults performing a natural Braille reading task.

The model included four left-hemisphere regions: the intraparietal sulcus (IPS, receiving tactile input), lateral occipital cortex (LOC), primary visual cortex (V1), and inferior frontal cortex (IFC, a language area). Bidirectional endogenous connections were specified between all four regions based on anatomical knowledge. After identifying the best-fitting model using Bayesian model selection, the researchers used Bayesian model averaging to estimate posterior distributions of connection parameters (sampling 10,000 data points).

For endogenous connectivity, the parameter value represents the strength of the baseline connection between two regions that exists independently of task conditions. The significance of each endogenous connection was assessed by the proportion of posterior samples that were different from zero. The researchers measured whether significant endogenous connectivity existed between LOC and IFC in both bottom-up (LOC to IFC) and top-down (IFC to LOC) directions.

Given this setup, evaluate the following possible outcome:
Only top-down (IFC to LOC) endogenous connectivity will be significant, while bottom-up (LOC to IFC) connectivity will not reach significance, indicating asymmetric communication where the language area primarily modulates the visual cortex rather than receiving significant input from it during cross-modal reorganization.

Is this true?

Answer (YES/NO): NO